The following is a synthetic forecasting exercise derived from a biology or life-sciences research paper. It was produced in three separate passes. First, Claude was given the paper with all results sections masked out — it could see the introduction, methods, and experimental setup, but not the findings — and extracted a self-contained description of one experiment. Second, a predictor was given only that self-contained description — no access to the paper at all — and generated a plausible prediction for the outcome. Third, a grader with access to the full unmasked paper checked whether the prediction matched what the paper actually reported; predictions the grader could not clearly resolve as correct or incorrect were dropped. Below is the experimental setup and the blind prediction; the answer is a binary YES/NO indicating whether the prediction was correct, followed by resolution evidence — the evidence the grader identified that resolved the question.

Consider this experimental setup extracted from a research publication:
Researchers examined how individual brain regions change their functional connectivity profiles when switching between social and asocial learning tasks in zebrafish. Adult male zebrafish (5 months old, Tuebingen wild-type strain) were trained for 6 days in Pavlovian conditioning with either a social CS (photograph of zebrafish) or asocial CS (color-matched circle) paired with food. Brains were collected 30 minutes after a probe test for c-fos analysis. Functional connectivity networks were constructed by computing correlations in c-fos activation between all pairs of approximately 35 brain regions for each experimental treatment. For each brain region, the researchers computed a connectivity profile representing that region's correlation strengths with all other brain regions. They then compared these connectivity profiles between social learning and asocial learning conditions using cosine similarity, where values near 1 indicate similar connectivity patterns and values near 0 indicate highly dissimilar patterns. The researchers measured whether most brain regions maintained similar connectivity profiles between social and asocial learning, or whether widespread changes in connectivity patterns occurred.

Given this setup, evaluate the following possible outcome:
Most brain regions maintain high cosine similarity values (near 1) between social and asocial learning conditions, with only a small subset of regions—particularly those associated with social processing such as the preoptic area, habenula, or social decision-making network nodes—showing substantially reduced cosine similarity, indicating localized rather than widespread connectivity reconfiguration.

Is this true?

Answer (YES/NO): NO